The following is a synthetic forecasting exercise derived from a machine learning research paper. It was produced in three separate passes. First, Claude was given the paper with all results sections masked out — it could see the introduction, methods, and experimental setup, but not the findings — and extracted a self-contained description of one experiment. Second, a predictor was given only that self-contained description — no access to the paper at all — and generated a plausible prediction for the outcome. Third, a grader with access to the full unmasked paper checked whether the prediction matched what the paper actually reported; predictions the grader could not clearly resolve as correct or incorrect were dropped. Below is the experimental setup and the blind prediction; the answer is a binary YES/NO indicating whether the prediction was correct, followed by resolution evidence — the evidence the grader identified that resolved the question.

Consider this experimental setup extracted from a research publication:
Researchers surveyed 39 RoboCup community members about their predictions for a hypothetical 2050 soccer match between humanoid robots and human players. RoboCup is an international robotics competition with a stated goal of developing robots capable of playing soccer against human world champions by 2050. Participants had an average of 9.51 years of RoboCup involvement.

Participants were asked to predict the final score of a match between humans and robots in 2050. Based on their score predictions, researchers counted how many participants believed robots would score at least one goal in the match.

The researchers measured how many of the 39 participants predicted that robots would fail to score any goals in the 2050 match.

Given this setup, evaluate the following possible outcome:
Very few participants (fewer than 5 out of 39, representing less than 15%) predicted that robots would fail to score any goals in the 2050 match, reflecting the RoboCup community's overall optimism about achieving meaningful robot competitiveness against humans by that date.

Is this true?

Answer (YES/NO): NO